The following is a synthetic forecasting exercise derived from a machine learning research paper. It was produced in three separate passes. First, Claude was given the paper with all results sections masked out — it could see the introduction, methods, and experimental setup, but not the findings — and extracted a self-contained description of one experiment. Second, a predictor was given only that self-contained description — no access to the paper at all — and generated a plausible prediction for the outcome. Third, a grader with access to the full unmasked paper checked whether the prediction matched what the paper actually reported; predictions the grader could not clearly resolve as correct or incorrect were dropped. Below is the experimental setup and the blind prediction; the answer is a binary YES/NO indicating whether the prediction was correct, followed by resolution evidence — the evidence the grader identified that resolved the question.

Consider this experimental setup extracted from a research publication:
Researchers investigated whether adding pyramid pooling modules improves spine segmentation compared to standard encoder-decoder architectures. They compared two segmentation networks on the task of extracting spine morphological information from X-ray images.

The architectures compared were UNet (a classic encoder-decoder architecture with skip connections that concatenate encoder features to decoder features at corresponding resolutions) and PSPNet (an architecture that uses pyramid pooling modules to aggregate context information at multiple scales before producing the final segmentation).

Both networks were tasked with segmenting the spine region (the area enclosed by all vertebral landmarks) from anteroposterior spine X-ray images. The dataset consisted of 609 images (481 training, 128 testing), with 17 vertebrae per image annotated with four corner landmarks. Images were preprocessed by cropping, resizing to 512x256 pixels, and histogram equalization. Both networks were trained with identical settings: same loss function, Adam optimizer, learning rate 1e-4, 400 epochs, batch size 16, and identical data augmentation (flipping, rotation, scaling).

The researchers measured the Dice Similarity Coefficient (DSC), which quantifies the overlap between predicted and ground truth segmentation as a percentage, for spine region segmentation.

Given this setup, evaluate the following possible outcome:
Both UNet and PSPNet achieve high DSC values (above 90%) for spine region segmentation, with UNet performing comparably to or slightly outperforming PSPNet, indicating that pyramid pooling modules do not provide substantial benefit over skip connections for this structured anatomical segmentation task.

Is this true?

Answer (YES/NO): NO